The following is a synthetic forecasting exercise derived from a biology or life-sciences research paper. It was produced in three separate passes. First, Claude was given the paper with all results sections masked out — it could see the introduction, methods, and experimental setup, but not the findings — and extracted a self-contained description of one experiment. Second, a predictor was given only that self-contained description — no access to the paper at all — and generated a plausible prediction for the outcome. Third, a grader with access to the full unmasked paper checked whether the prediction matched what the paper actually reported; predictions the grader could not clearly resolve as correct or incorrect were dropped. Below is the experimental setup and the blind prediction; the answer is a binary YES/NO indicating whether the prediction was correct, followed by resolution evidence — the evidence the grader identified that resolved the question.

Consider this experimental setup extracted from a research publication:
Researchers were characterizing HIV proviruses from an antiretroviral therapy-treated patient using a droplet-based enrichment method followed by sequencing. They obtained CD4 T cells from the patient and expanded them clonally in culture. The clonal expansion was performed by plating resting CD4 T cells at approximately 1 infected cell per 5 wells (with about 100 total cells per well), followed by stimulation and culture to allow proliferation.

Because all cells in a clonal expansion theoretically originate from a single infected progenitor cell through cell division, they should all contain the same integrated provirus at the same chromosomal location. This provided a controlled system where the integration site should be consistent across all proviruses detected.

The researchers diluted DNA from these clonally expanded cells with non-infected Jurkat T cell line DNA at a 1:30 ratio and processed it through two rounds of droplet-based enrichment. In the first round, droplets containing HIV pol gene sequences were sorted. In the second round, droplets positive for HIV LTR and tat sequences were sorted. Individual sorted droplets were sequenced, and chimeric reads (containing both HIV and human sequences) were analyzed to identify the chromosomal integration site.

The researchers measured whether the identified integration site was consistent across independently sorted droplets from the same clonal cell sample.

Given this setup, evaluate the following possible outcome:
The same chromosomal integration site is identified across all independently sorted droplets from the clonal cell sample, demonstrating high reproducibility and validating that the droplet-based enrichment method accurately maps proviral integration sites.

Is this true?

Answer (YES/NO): YES